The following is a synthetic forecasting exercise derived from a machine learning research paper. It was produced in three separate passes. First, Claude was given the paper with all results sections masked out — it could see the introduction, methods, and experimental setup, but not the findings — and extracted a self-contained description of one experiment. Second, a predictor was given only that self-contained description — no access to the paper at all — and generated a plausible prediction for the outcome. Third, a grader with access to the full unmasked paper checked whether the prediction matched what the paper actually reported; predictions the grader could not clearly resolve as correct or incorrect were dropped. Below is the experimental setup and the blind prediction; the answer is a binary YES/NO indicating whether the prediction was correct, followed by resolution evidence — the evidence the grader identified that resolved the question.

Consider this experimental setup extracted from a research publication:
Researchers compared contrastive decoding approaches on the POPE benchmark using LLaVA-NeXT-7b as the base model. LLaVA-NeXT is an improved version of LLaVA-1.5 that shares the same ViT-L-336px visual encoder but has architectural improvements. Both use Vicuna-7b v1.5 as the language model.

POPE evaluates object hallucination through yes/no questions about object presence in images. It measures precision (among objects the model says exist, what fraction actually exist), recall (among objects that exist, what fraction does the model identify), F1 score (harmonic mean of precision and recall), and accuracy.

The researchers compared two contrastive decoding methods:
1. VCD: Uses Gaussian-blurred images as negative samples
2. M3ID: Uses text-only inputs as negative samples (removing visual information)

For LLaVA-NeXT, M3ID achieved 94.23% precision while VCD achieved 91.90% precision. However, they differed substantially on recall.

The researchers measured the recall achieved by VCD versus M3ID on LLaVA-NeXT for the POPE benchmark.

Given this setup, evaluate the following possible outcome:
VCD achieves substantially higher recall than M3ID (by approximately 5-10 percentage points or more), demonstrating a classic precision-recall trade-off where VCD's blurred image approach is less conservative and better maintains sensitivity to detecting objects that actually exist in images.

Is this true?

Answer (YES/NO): NO